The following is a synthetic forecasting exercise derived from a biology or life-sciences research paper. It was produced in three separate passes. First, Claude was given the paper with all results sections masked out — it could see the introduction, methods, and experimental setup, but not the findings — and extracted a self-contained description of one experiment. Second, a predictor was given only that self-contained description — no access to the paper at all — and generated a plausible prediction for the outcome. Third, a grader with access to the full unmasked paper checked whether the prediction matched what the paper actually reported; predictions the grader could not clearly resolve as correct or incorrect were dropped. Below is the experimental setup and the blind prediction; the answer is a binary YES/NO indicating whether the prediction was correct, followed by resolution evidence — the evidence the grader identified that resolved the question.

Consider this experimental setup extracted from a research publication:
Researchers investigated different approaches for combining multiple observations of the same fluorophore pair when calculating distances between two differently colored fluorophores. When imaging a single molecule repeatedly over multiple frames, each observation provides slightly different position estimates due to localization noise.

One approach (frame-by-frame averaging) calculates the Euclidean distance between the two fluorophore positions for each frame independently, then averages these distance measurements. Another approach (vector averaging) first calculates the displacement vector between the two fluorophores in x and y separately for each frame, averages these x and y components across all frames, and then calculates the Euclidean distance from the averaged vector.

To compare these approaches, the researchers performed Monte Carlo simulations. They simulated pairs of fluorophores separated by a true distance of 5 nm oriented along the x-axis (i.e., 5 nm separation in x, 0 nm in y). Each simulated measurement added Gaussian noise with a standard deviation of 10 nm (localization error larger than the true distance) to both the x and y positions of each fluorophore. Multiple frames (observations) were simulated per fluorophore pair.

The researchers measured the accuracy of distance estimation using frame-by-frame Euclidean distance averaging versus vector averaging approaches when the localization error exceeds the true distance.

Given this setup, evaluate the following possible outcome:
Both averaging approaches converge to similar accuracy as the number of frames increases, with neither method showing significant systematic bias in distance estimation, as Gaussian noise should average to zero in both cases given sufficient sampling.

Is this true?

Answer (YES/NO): NO